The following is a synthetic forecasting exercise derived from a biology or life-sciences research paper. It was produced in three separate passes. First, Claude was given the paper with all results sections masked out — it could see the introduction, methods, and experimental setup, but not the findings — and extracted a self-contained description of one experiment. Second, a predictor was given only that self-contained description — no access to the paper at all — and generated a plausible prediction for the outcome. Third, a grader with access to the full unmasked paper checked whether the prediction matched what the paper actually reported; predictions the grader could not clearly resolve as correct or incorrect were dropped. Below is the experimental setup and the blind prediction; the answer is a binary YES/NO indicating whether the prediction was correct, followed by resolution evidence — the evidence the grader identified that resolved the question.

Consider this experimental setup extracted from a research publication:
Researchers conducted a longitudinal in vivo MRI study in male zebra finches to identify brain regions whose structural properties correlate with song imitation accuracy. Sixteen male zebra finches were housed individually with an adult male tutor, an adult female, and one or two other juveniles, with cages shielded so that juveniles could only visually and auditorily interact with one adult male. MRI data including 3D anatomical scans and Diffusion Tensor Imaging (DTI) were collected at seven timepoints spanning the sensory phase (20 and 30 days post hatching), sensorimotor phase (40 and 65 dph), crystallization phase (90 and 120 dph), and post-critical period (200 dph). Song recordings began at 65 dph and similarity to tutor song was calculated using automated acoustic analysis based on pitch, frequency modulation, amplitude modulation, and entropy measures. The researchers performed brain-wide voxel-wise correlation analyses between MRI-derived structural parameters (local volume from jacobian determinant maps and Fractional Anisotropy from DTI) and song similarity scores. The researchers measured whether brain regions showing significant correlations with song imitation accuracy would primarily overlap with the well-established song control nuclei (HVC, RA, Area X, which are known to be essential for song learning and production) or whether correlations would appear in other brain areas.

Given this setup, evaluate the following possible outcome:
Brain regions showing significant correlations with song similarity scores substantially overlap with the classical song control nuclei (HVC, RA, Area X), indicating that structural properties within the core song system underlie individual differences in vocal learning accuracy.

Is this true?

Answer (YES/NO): NO